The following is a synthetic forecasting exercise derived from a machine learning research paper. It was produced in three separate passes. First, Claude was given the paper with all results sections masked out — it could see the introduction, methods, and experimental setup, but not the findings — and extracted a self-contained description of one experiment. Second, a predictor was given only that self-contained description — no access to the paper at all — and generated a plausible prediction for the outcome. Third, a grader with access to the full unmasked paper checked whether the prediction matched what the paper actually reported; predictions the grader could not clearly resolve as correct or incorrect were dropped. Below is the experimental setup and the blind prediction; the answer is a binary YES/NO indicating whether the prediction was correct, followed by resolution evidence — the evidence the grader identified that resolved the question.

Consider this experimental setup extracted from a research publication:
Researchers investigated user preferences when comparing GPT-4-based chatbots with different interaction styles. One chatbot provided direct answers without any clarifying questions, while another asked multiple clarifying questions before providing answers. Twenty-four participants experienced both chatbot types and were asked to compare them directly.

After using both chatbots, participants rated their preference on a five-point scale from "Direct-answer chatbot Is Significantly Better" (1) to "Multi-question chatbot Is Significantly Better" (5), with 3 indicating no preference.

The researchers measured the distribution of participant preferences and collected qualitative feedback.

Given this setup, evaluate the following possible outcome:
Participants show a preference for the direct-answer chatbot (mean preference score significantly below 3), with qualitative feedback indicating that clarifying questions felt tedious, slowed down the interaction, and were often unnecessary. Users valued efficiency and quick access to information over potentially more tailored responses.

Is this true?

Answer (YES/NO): NO